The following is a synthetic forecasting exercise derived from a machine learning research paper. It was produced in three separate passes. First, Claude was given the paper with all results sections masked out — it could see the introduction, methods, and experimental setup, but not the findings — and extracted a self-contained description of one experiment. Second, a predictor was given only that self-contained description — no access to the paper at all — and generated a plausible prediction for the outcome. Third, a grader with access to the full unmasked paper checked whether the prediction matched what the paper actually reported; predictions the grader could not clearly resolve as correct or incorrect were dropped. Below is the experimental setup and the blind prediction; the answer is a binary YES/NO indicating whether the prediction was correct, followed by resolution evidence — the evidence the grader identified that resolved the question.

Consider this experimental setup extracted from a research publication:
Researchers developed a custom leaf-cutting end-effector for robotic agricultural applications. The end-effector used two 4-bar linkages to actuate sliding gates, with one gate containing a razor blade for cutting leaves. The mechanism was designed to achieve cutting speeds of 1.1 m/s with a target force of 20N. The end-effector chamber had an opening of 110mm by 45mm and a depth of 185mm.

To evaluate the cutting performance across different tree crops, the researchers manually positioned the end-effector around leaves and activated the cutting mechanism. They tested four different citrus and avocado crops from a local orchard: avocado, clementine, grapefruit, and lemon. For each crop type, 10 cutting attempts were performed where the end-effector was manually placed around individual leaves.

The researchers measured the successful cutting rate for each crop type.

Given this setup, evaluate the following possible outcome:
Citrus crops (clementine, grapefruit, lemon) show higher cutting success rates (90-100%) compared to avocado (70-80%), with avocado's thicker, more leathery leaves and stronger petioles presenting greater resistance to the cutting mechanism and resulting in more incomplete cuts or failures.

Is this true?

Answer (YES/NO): NO